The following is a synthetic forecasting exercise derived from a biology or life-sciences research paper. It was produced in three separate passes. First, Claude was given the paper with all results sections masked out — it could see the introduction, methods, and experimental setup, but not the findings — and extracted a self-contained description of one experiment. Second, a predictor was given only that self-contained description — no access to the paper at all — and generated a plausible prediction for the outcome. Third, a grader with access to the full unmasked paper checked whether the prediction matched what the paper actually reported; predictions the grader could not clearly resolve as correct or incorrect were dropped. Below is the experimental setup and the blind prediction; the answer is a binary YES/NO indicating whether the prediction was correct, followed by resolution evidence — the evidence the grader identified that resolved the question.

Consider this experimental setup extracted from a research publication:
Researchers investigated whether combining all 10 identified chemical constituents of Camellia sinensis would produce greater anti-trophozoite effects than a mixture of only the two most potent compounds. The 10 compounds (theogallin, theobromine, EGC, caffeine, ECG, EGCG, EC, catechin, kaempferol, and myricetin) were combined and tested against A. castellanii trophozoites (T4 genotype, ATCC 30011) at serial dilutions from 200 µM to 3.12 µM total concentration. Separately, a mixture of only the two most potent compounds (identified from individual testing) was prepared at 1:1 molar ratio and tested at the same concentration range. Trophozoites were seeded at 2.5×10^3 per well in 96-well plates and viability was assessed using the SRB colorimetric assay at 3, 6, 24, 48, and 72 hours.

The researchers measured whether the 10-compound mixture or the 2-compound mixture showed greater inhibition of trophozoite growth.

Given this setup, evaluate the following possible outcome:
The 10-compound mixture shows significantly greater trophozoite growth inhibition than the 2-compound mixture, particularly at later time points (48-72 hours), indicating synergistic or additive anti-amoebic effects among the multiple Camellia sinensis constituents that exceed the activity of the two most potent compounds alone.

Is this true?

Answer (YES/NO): NO